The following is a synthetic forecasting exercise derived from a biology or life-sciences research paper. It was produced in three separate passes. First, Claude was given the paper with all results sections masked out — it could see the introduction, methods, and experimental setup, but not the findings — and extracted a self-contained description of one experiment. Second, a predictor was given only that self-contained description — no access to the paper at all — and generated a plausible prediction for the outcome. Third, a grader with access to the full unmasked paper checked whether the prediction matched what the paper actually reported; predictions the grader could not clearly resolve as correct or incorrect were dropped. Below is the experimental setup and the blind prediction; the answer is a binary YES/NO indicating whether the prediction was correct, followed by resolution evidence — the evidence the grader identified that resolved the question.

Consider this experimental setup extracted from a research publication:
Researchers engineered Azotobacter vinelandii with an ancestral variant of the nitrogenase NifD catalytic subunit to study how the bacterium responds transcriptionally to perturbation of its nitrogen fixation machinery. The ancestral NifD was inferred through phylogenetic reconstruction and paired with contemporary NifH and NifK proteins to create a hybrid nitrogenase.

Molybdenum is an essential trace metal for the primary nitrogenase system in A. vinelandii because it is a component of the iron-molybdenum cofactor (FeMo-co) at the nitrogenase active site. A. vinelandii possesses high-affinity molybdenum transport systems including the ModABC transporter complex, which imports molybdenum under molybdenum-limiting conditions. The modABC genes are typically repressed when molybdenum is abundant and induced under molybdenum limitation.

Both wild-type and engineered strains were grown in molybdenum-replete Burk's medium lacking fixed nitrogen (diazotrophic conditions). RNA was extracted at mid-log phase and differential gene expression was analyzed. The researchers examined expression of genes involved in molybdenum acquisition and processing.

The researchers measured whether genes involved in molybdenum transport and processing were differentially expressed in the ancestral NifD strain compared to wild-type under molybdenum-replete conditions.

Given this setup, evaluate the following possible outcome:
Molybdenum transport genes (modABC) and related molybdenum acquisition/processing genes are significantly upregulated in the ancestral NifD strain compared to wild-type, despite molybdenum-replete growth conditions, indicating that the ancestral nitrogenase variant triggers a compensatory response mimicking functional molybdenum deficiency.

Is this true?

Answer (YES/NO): NO